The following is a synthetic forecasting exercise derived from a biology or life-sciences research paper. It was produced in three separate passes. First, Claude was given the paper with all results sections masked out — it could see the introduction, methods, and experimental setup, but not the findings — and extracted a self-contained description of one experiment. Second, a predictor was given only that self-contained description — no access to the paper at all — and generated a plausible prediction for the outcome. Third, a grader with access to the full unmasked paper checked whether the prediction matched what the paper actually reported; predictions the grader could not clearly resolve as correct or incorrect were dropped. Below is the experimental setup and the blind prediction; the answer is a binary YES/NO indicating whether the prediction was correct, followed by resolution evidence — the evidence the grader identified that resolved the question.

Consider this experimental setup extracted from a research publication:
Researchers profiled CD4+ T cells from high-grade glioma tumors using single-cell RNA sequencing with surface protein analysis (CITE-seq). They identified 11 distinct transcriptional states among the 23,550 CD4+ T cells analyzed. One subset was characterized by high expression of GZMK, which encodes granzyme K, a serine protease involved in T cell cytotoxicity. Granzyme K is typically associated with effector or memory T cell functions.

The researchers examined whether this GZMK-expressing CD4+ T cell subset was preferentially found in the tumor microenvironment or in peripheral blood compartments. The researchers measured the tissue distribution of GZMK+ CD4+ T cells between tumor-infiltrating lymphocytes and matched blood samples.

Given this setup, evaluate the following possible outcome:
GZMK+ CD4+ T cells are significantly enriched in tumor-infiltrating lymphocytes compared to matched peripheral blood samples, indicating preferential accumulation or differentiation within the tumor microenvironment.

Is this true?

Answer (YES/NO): YES